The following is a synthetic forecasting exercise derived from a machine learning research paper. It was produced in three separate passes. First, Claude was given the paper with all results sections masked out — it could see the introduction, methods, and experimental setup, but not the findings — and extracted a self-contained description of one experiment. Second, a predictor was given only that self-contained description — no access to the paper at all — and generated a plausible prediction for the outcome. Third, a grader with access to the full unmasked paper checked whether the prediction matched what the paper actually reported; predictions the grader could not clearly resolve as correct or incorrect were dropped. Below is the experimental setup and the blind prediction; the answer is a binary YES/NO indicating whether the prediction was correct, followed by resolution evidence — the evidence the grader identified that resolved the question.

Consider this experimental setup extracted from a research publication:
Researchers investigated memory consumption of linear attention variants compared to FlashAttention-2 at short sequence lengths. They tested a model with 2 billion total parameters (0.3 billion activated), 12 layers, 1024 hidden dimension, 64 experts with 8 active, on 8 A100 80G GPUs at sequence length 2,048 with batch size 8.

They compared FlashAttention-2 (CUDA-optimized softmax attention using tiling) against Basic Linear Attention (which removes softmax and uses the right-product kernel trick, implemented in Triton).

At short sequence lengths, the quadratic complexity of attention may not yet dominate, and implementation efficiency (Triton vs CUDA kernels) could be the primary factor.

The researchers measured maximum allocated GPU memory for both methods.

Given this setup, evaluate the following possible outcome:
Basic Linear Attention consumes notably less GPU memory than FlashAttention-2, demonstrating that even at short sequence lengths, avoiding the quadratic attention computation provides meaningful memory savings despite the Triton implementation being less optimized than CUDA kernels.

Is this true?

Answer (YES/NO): NO